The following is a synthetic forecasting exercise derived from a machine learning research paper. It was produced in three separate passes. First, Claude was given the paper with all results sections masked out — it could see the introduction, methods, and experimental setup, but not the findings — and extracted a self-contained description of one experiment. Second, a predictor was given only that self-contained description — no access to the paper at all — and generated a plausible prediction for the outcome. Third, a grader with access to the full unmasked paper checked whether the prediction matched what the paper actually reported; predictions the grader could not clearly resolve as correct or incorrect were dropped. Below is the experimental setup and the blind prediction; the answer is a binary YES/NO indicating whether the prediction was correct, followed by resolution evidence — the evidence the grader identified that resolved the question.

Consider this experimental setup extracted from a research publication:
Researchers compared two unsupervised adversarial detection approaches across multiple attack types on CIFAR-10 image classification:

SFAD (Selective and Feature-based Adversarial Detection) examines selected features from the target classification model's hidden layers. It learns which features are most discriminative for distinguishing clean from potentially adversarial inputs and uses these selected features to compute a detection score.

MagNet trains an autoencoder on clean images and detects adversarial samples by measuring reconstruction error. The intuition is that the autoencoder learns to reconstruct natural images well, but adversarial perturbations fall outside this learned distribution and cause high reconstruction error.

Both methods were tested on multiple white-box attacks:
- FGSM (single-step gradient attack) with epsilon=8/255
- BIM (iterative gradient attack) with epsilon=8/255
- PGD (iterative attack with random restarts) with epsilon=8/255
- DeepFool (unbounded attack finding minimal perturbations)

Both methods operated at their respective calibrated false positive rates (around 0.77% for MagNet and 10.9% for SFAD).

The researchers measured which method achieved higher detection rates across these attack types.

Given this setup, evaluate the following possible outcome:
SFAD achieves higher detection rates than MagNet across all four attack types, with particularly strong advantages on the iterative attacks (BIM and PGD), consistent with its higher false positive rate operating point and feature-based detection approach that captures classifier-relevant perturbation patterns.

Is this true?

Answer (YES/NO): NO